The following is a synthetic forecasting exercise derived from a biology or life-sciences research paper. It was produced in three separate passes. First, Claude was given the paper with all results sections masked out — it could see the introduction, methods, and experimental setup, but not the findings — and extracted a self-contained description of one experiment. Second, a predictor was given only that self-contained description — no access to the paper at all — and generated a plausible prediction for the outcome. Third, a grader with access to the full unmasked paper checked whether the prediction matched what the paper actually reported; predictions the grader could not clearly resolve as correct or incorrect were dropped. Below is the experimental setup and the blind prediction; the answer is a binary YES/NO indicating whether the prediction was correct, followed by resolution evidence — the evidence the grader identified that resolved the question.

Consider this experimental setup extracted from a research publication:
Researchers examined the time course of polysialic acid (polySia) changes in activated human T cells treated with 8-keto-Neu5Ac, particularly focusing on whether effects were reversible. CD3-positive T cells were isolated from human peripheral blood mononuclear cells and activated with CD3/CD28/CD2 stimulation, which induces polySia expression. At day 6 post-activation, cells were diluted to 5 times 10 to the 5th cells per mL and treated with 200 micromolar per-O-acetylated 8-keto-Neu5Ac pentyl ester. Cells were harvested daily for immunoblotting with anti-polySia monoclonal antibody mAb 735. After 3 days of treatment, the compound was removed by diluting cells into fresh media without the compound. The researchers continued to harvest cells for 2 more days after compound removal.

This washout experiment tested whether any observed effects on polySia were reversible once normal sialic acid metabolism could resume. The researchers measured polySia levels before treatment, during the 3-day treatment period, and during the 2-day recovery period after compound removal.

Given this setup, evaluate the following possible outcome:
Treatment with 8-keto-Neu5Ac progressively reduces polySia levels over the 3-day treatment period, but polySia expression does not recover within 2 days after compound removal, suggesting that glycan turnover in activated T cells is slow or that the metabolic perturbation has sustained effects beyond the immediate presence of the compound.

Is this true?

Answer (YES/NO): NO